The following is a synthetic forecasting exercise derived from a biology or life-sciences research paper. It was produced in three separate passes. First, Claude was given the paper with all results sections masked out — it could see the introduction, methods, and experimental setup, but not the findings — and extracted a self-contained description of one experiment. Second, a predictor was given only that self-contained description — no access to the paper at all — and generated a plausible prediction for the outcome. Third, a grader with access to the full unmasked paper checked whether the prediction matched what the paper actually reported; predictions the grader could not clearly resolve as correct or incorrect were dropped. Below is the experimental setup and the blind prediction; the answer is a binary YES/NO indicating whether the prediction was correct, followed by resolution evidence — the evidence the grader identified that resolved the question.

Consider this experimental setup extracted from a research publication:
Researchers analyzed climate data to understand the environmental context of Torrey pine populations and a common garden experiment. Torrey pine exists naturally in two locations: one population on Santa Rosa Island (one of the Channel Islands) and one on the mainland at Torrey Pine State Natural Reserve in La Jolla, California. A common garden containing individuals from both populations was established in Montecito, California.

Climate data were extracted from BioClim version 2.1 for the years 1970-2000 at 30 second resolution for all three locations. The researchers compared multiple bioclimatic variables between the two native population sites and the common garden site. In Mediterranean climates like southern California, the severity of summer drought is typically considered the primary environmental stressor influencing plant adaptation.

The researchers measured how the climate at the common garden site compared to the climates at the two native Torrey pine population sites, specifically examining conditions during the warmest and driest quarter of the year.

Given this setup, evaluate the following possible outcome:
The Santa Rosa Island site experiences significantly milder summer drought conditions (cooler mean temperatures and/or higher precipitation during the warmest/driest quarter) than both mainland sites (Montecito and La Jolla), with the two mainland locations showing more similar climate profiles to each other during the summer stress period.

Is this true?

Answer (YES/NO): YES